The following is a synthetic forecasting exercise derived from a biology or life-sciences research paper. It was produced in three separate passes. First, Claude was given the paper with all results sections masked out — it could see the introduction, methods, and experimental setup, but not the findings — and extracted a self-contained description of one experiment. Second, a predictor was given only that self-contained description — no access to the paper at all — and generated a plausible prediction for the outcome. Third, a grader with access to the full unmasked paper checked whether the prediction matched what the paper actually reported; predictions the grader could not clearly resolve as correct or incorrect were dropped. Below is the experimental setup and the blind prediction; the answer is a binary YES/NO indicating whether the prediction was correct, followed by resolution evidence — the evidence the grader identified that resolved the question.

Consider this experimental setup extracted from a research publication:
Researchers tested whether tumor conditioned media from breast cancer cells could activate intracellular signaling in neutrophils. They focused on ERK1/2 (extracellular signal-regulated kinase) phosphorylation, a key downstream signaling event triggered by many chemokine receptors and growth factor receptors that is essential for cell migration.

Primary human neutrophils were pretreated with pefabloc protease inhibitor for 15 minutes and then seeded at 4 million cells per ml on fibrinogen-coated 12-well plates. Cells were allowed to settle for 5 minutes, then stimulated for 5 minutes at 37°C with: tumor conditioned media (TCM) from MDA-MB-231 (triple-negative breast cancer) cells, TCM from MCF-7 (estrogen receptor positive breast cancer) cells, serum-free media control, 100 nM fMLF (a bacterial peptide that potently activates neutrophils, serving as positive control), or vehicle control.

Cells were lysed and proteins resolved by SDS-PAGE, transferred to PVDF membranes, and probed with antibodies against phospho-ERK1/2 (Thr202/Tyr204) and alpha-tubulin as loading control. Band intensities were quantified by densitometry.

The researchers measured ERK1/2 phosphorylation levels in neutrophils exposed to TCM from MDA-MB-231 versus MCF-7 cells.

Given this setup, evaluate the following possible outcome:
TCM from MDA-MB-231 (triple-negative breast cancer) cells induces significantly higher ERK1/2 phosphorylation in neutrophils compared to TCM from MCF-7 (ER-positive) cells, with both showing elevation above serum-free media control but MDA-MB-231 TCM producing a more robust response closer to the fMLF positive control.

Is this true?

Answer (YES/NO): NO